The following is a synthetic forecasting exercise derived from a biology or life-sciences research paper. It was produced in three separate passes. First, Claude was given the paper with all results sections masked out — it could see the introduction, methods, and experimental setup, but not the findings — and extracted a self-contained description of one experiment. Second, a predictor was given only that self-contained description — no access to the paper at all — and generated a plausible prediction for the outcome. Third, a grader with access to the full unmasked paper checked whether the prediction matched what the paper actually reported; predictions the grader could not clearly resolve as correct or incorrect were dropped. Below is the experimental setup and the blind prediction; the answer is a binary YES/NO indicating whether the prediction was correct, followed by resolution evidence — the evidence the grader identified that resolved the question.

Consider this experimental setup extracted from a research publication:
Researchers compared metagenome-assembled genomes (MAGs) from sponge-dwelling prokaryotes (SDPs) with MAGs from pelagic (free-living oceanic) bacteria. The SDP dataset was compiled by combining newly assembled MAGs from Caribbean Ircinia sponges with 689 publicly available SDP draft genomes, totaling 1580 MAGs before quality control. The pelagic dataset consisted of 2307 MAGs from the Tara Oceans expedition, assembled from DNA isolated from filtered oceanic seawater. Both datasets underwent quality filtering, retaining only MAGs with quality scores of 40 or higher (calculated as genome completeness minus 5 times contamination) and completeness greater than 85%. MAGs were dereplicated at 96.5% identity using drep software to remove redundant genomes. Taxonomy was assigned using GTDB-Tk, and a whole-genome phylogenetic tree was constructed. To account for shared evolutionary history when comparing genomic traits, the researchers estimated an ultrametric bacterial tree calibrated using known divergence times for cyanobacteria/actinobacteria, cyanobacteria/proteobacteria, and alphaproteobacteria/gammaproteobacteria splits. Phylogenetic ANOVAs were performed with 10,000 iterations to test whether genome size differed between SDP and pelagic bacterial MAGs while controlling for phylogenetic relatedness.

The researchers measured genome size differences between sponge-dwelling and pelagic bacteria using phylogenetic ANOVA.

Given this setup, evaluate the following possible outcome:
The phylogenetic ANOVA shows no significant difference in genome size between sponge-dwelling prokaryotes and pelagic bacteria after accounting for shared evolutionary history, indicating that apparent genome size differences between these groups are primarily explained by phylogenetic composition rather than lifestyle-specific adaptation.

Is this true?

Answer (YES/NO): NO